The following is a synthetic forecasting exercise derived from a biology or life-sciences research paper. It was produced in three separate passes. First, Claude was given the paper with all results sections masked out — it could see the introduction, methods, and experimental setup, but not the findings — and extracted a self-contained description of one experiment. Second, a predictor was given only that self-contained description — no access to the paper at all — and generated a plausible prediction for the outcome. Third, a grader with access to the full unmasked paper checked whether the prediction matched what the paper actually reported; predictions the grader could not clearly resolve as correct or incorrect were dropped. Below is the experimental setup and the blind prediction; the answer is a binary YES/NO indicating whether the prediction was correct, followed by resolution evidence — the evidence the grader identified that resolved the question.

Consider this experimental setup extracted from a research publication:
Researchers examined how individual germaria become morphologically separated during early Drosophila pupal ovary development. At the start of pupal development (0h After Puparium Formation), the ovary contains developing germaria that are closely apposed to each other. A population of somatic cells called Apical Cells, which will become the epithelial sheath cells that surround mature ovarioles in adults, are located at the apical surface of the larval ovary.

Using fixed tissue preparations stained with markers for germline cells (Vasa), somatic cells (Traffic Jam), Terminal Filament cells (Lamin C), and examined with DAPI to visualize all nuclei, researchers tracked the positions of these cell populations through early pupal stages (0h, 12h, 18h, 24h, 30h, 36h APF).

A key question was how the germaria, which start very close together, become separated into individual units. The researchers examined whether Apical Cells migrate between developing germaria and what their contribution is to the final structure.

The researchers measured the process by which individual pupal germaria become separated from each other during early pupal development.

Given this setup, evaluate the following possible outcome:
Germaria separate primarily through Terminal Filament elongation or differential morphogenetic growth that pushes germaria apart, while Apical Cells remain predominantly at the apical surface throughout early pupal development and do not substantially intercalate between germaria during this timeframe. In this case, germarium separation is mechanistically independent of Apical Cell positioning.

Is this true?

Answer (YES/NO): NO